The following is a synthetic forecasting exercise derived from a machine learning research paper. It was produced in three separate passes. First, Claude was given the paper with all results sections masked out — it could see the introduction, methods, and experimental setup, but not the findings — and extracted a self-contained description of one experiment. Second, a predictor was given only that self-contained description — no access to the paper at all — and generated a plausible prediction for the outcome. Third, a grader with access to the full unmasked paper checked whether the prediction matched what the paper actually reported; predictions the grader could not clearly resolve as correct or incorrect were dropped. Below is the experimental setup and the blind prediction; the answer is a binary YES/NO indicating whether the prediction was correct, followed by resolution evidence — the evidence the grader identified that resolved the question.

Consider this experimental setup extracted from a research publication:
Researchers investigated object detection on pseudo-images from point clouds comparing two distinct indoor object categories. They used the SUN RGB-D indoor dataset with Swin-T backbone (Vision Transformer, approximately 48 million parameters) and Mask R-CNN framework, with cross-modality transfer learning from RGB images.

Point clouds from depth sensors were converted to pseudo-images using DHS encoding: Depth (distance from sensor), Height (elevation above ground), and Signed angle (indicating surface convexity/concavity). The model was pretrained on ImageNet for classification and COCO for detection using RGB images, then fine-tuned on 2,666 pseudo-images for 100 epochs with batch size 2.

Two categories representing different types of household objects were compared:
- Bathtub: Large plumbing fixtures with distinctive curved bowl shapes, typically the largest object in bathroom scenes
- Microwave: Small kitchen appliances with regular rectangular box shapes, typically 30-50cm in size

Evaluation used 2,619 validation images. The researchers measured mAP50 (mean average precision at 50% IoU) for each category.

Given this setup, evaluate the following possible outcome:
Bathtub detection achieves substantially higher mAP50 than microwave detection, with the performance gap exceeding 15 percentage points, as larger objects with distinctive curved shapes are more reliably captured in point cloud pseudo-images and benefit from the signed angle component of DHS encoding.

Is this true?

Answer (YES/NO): YES